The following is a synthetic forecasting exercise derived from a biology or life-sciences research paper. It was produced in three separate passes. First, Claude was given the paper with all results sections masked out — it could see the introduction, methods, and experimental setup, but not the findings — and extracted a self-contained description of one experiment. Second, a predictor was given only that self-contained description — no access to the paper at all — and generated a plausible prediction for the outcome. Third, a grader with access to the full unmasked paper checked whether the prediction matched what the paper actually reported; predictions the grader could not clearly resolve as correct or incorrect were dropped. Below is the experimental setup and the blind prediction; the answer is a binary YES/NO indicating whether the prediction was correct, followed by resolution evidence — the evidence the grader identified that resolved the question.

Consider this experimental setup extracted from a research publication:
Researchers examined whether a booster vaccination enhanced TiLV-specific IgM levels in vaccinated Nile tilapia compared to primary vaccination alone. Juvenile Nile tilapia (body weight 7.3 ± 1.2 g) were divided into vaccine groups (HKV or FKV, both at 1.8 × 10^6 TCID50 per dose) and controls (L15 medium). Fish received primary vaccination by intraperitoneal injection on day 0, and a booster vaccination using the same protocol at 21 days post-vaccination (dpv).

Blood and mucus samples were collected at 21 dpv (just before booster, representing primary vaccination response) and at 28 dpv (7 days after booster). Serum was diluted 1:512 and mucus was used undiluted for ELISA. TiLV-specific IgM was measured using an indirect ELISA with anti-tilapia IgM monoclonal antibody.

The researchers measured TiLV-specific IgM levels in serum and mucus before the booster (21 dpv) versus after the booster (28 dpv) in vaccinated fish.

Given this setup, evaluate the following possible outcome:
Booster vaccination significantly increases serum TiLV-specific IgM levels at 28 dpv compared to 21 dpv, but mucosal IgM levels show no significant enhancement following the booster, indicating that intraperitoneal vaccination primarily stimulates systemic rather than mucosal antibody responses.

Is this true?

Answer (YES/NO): NO